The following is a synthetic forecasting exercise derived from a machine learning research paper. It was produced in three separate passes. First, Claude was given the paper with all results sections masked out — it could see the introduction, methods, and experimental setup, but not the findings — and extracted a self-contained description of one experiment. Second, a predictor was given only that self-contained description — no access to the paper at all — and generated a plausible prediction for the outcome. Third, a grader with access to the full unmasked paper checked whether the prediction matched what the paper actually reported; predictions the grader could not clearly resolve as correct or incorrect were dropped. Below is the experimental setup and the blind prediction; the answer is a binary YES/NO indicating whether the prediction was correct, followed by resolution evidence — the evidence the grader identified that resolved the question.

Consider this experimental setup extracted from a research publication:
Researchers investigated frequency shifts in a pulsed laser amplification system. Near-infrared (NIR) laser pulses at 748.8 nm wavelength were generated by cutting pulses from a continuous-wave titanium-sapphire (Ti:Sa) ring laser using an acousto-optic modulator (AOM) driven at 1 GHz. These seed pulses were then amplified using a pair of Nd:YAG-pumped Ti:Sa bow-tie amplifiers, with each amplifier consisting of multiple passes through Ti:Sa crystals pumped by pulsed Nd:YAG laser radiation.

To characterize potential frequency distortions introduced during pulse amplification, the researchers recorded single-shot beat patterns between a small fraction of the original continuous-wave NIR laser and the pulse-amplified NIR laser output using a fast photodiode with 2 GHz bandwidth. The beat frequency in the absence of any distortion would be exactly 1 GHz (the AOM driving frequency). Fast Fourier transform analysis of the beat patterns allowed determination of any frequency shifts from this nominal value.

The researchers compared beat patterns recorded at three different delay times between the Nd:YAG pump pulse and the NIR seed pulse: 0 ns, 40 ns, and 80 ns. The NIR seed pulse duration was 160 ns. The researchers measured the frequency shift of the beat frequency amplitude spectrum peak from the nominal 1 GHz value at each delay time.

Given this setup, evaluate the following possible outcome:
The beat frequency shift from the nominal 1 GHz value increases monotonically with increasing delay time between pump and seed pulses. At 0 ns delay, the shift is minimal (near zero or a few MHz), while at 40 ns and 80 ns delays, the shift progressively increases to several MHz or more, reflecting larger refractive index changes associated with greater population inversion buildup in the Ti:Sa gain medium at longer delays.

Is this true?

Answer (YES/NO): NO